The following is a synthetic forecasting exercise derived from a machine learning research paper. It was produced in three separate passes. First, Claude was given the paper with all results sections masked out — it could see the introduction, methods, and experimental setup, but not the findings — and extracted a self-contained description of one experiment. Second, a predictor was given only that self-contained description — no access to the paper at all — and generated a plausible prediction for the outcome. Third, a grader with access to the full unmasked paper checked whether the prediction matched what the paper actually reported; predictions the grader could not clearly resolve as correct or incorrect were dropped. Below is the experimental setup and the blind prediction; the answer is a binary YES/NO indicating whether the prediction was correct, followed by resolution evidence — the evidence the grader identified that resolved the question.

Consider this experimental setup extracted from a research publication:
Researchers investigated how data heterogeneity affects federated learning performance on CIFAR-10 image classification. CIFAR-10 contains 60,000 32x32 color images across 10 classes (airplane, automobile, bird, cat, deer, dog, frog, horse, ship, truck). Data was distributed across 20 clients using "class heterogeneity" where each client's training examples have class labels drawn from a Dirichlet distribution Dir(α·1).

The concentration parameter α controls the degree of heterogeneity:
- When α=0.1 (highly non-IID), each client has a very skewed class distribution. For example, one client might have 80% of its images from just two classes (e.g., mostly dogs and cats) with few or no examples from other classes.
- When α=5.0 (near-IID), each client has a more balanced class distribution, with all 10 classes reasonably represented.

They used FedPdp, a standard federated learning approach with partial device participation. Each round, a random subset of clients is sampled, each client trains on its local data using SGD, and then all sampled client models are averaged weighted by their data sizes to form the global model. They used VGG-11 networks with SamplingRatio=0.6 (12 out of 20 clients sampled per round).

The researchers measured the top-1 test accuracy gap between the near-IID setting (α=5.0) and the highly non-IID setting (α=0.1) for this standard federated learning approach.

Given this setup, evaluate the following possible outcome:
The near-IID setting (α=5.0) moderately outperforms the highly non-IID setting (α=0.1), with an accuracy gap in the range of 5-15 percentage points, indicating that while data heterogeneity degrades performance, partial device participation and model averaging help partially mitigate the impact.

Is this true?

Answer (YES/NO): NO